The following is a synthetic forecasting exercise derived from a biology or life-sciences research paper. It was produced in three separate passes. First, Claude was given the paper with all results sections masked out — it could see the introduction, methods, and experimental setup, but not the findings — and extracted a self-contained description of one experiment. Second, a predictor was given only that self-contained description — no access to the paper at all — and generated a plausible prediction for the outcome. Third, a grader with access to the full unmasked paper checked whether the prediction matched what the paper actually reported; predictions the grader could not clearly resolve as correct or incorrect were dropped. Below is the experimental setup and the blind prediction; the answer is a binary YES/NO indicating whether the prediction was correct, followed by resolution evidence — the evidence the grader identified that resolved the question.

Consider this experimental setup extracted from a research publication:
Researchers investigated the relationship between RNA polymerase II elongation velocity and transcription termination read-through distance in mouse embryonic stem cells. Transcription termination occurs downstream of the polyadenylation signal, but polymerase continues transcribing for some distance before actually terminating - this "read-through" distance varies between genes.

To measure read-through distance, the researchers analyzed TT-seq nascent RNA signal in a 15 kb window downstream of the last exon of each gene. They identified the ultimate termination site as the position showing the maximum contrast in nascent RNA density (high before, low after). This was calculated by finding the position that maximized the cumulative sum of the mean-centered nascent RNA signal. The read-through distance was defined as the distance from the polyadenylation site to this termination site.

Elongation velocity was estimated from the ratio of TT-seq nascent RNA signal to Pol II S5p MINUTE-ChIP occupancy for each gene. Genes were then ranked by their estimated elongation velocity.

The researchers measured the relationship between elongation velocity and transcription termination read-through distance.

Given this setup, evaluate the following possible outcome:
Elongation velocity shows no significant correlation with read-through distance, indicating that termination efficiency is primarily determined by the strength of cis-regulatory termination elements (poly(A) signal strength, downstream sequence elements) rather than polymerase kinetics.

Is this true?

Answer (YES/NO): NO